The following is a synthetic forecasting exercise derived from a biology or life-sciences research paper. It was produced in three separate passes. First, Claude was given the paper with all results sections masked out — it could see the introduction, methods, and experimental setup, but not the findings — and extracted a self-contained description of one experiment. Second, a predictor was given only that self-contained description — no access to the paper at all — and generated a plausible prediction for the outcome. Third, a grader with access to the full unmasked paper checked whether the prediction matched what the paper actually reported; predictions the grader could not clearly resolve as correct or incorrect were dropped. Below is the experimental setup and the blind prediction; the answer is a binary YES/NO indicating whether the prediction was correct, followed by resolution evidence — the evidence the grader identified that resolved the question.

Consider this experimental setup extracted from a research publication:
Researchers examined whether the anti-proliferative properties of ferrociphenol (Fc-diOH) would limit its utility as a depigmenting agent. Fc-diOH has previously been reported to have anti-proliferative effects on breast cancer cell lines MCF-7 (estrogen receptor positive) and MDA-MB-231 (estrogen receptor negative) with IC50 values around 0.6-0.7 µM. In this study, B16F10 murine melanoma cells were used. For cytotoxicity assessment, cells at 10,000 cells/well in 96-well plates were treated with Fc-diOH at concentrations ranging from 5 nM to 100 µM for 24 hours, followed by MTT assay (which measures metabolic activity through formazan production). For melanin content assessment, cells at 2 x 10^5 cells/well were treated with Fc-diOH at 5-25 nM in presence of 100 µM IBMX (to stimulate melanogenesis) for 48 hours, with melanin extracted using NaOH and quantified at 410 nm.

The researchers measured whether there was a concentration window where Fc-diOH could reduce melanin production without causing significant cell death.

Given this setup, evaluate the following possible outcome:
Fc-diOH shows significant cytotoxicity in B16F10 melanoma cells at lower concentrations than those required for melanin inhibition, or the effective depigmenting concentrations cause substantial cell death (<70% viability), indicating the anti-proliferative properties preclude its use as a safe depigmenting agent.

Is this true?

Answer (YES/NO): NO